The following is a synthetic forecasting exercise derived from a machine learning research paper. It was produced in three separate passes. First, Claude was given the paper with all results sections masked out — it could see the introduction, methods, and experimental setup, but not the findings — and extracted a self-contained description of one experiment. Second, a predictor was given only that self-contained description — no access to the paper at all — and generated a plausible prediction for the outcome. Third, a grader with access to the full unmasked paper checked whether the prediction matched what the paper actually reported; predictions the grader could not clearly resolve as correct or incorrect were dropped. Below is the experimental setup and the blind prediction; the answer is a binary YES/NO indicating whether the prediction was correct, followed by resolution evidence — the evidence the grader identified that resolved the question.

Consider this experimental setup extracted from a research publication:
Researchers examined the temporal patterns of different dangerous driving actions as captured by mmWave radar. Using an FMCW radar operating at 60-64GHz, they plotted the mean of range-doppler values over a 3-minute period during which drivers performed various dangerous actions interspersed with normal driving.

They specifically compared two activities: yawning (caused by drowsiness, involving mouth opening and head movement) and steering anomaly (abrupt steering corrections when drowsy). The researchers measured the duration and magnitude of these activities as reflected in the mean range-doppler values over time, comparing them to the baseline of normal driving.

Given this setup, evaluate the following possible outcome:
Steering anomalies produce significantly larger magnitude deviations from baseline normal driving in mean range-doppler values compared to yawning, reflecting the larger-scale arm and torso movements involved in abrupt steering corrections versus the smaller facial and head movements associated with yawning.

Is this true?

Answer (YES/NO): YES